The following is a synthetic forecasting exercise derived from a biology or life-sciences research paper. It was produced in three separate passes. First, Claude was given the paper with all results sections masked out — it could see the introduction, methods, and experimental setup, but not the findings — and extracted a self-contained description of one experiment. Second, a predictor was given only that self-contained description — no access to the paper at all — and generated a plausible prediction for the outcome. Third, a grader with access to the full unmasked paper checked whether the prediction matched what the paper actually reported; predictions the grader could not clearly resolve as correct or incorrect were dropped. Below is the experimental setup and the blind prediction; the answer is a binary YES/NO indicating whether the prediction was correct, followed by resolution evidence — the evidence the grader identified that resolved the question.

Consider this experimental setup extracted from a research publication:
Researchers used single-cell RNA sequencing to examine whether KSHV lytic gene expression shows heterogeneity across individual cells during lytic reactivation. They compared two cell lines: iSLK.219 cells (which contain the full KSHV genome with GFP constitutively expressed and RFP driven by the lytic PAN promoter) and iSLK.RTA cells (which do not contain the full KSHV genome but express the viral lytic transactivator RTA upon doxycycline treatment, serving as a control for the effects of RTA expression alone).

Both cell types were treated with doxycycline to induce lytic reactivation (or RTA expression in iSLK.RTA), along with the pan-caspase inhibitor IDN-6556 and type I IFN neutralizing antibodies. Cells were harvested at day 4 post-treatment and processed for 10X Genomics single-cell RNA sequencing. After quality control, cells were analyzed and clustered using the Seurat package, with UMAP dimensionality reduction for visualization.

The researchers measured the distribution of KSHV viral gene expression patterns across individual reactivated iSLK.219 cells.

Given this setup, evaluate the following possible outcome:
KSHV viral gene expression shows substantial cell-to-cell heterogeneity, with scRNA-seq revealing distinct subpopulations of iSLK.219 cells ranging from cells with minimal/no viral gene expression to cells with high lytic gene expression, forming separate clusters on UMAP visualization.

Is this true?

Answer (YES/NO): YES